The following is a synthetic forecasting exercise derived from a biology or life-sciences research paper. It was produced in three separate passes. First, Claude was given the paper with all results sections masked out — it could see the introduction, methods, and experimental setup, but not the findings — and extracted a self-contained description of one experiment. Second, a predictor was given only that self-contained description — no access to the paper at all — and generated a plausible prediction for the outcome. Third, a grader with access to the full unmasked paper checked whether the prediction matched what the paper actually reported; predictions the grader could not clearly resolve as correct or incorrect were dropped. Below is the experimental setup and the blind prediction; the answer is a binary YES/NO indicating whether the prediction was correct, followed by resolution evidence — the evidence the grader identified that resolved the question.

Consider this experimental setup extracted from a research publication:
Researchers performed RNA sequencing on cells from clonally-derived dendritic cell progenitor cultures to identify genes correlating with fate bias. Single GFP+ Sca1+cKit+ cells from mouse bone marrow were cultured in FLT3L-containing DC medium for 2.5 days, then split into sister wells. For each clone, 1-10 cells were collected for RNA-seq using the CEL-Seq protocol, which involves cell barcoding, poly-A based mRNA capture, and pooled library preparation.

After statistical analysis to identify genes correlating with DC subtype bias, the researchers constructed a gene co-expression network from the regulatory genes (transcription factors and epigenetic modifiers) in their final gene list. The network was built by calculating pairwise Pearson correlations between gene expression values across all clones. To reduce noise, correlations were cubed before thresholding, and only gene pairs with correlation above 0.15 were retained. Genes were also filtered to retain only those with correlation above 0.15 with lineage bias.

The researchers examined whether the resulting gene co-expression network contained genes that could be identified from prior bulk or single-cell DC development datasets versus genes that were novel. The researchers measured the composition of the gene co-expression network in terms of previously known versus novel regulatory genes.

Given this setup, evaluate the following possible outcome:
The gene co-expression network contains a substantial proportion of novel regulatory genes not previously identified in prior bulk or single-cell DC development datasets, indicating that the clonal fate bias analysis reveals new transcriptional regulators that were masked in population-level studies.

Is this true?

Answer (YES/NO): YES